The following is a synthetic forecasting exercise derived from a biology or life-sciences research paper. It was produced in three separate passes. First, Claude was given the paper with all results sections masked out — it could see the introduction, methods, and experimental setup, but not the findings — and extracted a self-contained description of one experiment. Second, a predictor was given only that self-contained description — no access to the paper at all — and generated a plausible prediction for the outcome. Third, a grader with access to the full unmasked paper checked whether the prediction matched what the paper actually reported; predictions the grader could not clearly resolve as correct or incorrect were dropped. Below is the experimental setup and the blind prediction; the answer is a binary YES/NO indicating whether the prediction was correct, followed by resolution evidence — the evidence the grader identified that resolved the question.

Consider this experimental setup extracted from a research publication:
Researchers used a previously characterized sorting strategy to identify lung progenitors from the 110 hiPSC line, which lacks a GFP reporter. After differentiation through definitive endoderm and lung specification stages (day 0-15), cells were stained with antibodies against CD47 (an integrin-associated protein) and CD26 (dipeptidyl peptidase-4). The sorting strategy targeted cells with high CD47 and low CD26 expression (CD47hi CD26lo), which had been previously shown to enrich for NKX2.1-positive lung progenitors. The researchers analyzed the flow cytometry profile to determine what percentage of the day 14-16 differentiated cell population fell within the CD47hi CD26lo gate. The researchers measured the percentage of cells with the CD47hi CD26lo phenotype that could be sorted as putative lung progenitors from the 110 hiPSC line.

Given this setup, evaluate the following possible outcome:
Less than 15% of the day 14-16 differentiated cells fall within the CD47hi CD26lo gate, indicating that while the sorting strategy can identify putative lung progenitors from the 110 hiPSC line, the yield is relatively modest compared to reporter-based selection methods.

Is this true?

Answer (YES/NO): NO